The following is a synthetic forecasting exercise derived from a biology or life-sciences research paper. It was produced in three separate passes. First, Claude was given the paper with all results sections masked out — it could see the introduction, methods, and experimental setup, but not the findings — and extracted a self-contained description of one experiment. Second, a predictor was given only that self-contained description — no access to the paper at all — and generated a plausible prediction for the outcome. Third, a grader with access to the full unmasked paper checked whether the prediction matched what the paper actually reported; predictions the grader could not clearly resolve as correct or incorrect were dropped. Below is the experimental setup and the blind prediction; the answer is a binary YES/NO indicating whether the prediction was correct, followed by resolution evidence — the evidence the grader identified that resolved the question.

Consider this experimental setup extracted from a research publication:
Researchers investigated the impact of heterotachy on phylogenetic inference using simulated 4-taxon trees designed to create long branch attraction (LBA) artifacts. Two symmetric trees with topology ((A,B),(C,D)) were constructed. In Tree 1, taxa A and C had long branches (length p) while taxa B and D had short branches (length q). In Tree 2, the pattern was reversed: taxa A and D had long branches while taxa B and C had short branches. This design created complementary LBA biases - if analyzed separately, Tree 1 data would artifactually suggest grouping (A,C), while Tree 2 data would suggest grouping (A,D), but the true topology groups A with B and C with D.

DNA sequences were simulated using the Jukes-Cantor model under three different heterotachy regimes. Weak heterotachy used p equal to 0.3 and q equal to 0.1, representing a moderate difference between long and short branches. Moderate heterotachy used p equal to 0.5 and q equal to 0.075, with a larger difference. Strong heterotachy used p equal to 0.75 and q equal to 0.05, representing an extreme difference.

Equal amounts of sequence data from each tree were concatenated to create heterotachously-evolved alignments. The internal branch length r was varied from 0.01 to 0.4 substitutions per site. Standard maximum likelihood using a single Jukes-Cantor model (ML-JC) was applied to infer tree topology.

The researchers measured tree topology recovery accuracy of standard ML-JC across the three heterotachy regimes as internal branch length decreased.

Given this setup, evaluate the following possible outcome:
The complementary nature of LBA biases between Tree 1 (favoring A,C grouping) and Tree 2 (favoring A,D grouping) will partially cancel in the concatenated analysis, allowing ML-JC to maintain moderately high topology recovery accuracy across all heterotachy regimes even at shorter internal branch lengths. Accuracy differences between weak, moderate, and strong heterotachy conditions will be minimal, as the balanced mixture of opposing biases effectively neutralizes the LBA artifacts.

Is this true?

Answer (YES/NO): NO